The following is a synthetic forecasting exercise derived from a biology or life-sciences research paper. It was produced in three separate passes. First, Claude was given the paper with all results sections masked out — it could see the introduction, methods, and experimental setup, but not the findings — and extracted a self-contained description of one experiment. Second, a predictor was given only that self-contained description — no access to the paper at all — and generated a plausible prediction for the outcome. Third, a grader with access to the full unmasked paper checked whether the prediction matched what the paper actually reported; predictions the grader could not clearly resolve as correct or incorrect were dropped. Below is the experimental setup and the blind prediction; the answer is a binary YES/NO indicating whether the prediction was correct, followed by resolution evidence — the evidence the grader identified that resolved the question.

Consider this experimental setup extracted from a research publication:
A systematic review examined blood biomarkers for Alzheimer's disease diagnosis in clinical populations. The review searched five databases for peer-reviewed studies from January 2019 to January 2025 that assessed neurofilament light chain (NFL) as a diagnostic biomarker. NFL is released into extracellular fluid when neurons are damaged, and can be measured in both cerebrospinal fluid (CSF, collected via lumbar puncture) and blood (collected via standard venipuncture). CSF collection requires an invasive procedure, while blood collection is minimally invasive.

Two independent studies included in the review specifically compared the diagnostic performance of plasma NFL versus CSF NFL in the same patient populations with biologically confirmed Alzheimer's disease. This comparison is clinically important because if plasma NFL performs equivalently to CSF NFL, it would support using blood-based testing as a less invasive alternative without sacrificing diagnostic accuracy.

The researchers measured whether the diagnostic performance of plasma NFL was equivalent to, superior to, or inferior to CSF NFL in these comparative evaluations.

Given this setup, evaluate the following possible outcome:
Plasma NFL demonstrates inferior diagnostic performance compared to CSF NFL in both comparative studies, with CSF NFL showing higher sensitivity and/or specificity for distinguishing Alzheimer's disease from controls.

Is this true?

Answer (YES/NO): NO